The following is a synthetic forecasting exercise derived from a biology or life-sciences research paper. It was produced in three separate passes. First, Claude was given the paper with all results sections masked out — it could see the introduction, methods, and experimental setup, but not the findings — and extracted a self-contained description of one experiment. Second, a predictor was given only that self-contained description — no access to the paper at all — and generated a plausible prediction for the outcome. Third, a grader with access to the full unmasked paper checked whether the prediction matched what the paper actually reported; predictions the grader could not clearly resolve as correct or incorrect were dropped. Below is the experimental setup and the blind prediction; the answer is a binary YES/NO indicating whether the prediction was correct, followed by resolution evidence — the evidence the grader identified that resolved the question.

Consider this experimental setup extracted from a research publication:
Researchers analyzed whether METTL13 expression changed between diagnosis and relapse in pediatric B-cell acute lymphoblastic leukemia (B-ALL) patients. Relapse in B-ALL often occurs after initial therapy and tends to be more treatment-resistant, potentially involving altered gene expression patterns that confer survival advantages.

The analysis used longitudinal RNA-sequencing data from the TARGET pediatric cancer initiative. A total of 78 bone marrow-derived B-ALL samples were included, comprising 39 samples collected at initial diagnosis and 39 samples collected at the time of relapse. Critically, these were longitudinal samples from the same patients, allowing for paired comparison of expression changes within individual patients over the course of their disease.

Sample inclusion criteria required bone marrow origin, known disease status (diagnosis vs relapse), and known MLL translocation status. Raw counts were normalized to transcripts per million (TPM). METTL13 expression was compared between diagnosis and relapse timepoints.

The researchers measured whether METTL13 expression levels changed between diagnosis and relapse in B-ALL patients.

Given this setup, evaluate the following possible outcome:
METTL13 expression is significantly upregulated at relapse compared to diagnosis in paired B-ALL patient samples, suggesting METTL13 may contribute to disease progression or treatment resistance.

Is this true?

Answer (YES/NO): NO